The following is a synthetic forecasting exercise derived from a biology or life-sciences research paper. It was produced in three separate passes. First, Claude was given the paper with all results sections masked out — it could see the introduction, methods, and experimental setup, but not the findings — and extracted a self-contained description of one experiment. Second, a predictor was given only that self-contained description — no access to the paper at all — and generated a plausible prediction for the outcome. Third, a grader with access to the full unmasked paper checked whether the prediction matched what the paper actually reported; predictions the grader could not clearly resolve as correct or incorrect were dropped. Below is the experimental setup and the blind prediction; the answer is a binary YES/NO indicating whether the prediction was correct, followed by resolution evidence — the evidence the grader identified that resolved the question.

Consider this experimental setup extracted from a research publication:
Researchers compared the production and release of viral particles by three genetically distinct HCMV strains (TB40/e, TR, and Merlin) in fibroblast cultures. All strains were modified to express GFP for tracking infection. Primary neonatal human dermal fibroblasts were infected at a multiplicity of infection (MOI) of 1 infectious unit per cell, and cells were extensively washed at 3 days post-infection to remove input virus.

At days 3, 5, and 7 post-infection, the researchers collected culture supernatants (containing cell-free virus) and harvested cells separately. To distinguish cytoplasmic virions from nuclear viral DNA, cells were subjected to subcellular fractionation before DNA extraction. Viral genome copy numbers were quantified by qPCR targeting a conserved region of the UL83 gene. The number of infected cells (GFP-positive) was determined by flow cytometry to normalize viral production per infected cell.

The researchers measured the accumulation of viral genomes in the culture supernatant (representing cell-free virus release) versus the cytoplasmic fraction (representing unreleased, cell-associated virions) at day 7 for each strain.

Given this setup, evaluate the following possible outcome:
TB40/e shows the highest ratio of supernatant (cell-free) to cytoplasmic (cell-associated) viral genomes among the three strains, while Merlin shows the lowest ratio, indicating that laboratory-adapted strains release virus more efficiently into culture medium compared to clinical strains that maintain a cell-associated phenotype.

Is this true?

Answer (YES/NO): NO